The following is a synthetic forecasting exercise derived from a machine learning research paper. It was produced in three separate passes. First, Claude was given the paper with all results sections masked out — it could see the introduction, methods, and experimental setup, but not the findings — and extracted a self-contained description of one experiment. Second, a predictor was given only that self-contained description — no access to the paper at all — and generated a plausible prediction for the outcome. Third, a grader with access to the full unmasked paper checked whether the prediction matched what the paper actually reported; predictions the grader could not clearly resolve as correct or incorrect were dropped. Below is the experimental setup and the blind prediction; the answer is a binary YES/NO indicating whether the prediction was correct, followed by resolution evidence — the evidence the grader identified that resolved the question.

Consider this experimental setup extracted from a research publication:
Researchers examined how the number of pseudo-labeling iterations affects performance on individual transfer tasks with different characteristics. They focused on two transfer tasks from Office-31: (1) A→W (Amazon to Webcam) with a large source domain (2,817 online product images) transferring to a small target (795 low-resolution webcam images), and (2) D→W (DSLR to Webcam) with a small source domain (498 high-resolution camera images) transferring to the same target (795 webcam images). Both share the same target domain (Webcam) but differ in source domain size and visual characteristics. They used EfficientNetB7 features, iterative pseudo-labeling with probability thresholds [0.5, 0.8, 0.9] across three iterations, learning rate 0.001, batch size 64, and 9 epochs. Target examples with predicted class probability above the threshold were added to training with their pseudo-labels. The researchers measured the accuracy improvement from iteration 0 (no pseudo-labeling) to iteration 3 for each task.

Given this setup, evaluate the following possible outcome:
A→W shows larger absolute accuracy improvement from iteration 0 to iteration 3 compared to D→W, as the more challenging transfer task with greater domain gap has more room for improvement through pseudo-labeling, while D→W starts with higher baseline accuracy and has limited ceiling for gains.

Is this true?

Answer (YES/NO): YES